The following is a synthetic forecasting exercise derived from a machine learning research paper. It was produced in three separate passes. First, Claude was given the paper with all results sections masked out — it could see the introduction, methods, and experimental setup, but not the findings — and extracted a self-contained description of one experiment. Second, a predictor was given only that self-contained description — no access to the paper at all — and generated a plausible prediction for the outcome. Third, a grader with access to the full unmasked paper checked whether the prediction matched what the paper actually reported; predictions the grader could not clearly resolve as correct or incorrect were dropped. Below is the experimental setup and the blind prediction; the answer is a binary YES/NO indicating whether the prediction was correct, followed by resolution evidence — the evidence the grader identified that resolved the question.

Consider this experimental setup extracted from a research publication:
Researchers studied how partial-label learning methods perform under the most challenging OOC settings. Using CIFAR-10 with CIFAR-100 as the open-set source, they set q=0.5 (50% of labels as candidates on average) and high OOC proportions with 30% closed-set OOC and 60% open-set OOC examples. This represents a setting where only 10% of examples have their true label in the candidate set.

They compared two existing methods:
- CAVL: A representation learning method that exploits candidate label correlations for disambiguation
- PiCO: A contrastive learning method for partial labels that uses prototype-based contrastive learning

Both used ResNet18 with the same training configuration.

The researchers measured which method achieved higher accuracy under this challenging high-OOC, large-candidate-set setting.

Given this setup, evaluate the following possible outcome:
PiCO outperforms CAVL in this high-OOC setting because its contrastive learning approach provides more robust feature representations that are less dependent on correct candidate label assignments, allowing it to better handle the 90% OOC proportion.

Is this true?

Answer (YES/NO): YES